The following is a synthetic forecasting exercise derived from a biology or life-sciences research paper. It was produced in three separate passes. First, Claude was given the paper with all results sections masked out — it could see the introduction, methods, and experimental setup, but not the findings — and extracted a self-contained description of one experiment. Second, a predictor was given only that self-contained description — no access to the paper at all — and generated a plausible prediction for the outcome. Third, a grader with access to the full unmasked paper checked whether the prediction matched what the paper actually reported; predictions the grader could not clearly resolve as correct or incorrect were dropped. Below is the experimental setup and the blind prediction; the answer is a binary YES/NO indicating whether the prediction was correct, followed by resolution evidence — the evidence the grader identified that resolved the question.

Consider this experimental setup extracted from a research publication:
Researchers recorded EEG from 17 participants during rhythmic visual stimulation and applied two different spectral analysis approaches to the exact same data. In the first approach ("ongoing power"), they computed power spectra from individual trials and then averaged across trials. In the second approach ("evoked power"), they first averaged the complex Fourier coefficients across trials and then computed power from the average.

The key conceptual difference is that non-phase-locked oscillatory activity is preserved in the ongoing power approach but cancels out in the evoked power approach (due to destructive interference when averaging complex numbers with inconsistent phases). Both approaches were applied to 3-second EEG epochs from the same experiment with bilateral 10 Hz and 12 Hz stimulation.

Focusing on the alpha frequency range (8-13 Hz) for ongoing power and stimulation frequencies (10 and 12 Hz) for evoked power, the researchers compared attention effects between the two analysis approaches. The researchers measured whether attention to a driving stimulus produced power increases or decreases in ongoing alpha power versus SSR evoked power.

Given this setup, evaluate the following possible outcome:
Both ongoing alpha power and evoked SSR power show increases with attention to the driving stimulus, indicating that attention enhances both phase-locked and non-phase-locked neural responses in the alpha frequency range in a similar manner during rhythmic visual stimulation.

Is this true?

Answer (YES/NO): NO